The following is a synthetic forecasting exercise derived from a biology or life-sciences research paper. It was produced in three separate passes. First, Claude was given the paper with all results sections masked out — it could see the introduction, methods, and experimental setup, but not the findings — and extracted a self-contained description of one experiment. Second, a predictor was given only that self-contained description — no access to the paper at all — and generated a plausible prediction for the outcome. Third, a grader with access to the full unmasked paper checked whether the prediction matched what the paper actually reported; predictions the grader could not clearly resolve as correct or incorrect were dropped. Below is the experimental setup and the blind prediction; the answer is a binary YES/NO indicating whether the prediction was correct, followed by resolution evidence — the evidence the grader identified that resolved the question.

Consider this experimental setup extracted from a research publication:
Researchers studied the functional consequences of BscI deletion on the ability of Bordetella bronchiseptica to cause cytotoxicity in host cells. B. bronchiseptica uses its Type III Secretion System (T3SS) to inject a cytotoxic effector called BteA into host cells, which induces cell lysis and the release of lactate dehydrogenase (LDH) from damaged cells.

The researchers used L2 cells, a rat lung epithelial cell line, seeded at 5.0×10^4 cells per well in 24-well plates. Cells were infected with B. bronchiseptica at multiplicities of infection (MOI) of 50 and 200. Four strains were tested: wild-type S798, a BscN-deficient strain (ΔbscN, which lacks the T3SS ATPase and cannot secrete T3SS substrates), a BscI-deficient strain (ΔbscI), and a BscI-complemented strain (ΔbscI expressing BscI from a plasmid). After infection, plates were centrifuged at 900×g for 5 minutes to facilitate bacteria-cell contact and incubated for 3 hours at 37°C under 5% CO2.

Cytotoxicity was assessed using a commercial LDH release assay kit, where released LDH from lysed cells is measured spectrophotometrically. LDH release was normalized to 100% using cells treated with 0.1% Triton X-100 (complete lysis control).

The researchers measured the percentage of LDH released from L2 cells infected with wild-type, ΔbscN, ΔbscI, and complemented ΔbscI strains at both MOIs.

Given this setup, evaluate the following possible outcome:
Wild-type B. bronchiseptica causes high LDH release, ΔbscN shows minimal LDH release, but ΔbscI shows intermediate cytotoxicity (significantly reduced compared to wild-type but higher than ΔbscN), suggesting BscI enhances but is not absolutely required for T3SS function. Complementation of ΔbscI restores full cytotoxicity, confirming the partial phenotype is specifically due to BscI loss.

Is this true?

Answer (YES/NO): NO